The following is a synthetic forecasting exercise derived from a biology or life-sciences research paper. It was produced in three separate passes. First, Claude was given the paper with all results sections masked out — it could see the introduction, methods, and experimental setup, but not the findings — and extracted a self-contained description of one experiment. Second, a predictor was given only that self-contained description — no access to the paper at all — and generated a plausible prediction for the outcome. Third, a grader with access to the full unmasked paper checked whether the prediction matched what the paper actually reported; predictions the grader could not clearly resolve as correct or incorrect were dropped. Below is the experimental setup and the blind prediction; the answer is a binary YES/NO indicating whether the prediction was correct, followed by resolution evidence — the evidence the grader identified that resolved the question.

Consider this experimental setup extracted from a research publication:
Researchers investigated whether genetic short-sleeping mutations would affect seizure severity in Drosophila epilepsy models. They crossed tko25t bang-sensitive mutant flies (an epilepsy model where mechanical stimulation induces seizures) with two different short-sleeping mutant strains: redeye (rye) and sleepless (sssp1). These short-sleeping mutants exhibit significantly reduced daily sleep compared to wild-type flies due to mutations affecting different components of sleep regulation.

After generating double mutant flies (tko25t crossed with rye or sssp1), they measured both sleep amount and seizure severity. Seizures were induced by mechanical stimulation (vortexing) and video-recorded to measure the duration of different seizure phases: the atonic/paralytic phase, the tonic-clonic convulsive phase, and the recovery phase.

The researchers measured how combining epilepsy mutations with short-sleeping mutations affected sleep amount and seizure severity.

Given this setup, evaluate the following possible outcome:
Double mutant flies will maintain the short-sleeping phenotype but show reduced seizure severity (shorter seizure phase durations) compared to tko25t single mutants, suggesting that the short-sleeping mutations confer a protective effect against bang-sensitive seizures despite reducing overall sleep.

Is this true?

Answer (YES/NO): NO